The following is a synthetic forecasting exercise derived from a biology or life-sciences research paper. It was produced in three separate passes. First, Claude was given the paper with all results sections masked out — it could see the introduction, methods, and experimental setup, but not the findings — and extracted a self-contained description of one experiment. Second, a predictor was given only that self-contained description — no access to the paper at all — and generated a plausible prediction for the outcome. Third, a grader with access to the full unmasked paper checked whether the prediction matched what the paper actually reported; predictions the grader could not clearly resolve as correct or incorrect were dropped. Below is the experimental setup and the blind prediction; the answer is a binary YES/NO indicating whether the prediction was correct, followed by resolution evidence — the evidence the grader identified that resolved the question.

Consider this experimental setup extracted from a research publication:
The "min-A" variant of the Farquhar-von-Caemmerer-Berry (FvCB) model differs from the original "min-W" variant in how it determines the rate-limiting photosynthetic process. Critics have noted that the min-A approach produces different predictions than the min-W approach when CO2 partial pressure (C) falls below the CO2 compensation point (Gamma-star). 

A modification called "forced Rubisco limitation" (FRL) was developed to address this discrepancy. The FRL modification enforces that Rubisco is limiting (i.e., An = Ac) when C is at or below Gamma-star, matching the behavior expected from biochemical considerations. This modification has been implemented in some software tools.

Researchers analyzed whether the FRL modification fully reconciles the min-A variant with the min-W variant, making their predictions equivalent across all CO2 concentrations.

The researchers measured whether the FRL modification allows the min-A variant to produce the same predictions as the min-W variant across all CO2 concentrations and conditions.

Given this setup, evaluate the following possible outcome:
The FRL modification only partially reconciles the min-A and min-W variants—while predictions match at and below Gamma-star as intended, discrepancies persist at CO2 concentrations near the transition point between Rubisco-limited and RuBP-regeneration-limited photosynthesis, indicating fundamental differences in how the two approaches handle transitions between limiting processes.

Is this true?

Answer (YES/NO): NO